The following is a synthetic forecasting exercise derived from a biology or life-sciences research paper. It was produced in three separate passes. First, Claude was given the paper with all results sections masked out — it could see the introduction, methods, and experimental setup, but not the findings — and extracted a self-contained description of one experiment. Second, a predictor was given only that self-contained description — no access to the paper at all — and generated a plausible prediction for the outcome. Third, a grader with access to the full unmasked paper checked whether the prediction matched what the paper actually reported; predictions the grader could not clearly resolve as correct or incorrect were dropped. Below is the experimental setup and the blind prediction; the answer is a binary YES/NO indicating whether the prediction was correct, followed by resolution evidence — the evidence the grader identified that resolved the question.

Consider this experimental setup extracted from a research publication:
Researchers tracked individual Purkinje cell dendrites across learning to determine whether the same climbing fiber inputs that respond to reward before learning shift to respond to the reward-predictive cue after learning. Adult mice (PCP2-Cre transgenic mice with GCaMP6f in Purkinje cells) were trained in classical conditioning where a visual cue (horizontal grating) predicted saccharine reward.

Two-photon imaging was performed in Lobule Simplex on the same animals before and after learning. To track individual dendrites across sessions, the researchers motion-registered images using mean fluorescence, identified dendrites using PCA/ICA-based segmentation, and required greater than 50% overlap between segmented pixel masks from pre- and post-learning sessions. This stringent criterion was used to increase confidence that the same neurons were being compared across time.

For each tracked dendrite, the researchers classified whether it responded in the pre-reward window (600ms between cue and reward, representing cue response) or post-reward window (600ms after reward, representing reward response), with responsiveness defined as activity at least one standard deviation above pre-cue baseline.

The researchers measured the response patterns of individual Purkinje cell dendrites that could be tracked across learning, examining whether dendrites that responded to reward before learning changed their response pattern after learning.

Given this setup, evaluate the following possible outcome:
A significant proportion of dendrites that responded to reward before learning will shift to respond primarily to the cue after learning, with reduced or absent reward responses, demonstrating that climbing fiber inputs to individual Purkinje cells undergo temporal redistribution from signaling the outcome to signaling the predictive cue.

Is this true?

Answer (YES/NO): YES